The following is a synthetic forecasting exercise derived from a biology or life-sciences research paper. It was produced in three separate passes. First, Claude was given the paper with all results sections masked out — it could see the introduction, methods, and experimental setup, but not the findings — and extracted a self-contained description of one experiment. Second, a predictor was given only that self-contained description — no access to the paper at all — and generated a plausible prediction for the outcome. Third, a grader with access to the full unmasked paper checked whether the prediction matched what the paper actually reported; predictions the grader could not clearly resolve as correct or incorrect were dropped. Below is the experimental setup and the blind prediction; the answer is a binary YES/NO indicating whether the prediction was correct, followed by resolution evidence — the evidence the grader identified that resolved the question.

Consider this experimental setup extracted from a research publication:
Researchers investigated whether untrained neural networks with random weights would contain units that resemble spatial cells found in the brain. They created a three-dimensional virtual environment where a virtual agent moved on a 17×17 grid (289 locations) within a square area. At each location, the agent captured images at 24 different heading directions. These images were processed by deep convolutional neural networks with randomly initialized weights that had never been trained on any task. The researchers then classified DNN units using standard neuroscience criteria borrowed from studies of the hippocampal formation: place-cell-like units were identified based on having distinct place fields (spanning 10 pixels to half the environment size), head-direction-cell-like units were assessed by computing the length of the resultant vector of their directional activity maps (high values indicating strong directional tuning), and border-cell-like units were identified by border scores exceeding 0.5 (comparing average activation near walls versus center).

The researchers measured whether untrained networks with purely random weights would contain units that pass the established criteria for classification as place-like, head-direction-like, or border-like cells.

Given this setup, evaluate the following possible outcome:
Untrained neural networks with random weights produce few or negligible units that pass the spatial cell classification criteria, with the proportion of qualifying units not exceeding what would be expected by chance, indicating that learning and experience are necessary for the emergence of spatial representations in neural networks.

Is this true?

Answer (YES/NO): NO